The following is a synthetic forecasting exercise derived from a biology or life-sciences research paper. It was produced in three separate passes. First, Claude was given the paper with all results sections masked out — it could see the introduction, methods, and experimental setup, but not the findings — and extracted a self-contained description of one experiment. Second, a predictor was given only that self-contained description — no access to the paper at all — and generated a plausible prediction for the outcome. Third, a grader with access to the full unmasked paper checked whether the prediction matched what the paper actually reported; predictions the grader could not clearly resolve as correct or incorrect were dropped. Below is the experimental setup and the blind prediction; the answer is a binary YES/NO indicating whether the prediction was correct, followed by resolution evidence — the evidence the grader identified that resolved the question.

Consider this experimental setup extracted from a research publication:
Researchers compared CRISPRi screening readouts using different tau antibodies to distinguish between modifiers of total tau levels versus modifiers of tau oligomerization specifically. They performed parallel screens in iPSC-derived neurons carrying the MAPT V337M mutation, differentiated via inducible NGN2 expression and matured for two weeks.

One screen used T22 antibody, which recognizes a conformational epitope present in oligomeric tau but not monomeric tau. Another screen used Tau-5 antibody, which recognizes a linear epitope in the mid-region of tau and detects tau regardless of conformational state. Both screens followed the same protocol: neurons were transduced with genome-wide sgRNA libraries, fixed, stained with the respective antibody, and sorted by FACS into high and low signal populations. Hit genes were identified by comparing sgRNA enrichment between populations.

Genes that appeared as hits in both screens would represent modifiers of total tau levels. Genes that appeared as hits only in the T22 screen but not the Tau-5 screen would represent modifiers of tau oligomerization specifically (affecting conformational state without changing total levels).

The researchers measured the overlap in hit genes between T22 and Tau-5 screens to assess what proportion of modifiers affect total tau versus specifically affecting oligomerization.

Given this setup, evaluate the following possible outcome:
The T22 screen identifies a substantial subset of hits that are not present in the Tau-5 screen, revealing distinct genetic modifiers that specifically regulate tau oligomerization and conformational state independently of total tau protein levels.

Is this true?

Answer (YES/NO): YES